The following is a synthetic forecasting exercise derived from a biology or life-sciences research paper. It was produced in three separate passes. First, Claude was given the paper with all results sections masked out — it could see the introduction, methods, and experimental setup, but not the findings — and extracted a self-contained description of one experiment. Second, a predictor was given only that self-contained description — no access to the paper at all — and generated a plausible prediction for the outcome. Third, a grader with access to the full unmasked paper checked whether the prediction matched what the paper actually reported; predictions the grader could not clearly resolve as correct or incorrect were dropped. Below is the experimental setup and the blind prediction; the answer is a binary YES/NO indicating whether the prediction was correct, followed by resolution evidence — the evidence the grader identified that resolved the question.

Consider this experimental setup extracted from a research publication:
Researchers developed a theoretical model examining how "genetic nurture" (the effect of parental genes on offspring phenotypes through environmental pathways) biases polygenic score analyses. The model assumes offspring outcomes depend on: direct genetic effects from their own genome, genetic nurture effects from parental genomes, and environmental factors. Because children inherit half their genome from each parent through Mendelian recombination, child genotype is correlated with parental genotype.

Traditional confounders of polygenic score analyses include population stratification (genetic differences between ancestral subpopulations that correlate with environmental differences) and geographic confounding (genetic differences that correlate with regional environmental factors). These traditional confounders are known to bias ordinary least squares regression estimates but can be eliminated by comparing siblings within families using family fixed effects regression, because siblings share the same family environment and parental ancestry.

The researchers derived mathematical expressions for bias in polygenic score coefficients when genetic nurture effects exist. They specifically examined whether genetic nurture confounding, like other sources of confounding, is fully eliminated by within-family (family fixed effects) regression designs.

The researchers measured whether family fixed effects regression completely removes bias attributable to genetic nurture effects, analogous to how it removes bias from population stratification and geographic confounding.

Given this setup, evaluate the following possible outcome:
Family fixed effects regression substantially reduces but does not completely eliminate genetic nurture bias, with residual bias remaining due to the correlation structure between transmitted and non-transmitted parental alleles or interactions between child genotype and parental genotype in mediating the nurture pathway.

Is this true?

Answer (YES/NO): NO